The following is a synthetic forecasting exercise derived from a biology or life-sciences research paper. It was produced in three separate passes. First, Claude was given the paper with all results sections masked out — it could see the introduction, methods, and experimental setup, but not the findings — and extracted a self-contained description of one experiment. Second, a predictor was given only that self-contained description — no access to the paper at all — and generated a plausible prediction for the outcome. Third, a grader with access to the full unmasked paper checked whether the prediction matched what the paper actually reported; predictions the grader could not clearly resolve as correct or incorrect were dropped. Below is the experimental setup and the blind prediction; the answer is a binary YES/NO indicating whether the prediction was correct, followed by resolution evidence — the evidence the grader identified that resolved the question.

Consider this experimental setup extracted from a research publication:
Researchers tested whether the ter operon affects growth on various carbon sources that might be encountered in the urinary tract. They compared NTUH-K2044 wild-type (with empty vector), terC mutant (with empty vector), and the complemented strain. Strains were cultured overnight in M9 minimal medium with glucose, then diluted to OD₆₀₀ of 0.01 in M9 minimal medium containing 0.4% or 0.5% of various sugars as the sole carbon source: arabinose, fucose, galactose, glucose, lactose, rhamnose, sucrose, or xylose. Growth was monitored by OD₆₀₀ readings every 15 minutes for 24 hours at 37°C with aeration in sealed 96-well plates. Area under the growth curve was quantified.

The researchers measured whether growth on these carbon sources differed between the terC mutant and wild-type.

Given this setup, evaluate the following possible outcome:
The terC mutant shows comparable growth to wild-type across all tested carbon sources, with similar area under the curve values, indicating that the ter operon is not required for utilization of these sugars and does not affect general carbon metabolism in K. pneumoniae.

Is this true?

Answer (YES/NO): YES